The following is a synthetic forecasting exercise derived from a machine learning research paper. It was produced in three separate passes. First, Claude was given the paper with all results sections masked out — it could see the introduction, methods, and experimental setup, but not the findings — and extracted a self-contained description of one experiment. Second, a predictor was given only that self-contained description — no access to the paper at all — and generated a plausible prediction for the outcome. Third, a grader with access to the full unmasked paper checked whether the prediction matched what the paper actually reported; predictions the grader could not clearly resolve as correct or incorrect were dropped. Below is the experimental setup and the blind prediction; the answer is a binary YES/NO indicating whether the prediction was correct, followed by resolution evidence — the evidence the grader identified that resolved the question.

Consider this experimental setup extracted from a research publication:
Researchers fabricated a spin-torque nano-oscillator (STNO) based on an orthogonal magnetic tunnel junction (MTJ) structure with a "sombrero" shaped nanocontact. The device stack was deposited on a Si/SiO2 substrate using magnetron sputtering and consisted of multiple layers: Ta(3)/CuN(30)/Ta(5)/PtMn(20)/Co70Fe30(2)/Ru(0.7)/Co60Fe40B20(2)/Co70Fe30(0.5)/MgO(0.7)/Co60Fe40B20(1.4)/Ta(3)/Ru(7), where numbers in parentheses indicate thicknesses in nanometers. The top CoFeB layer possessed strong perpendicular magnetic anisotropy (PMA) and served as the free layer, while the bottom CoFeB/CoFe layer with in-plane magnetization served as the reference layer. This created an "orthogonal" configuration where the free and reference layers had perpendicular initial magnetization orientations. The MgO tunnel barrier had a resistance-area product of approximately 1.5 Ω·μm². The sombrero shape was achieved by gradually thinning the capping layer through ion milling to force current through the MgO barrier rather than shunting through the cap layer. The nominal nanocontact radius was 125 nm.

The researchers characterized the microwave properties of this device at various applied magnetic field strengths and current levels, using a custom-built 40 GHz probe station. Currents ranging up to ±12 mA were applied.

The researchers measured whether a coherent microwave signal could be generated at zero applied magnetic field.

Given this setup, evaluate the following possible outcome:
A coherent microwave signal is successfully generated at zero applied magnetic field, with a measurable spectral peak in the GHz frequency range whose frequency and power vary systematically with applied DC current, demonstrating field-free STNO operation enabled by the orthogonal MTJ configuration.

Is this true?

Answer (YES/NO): YES